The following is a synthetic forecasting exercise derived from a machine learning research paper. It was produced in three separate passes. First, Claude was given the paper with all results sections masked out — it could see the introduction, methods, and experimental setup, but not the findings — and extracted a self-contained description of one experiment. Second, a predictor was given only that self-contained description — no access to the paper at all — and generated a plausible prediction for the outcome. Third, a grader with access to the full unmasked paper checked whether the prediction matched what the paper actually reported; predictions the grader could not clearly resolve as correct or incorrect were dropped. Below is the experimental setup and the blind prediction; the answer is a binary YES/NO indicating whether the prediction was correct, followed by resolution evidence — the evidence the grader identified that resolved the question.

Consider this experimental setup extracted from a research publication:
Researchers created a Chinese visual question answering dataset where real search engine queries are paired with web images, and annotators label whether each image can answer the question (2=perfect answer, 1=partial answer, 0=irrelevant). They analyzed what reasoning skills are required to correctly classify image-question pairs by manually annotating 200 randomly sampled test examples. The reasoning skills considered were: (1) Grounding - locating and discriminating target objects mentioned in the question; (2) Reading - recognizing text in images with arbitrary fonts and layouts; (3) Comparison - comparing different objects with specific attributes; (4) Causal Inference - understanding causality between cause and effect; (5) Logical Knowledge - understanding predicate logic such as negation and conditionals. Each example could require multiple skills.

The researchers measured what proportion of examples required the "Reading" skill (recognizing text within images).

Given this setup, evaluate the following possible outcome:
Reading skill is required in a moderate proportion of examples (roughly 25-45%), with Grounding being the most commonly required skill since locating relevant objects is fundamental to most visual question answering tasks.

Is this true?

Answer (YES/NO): NO